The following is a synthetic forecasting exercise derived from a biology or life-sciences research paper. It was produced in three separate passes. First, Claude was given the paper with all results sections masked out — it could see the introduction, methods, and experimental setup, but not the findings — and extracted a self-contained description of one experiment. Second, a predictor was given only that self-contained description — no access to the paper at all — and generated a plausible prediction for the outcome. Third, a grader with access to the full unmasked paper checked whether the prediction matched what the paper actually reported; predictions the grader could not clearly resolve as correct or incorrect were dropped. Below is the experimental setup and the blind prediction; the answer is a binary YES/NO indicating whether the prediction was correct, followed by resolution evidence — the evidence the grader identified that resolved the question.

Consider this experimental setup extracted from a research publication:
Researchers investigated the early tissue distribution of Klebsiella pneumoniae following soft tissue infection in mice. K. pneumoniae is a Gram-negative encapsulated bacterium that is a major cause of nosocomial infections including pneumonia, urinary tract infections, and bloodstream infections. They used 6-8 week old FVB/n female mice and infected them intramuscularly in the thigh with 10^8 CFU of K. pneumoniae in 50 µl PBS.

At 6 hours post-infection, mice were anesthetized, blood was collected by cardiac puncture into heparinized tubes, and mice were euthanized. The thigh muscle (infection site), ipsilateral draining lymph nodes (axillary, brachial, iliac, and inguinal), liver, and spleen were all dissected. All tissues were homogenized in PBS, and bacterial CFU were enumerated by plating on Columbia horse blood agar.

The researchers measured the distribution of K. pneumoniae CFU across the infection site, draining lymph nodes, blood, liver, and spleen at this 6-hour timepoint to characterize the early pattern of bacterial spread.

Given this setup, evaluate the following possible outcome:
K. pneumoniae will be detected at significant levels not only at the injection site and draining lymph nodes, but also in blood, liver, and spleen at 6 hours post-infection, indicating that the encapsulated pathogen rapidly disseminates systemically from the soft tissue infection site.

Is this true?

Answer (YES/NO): YES